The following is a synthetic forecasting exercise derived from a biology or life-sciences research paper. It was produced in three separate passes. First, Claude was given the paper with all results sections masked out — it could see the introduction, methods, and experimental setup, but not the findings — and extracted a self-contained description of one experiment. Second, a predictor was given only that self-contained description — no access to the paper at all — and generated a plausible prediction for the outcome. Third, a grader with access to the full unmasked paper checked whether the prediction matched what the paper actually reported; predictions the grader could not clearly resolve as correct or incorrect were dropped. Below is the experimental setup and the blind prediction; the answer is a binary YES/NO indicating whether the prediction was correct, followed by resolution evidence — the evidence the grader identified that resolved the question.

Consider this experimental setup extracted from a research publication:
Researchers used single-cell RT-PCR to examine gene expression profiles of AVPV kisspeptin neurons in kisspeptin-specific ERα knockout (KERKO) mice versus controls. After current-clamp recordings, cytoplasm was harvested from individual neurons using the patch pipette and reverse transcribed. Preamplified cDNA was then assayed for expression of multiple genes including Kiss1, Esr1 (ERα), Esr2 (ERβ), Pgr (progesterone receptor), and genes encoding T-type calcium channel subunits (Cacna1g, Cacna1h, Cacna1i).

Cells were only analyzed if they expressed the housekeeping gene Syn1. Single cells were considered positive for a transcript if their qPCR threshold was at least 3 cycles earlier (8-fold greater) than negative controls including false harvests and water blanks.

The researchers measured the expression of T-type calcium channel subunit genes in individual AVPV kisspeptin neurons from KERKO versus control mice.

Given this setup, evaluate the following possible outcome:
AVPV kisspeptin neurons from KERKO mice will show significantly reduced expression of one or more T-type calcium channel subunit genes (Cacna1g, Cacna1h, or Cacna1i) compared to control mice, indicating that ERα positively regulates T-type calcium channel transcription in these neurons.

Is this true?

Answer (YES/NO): NO